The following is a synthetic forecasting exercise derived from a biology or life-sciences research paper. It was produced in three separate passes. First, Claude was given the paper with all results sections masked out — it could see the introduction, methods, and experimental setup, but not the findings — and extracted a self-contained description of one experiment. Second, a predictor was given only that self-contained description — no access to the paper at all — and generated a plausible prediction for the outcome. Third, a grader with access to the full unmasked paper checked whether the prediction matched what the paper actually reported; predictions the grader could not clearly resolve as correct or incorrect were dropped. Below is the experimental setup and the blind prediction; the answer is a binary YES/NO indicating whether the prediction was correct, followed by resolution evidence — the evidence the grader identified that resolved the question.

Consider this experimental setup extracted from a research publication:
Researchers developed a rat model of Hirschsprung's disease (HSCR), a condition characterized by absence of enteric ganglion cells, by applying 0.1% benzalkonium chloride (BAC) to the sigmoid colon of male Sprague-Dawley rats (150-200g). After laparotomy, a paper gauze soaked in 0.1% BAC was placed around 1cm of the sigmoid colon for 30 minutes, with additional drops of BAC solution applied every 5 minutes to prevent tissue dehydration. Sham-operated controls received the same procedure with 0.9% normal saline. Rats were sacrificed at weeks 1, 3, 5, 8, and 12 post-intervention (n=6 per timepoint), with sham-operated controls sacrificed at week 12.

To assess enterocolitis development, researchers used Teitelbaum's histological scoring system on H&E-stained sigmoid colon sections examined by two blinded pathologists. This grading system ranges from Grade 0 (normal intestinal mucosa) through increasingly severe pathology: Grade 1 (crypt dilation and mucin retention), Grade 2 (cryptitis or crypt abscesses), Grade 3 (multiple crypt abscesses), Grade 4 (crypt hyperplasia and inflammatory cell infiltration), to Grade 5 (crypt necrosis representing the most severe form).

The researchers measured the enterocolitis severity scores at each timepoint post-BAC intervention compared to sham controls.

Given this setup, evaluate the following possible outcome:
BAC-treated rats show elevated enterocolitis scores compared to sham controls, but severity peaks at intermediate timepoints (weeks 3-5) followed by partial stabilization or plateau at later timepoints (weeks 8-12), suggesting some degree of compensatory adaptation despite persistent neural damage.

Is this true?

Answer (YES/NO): NO